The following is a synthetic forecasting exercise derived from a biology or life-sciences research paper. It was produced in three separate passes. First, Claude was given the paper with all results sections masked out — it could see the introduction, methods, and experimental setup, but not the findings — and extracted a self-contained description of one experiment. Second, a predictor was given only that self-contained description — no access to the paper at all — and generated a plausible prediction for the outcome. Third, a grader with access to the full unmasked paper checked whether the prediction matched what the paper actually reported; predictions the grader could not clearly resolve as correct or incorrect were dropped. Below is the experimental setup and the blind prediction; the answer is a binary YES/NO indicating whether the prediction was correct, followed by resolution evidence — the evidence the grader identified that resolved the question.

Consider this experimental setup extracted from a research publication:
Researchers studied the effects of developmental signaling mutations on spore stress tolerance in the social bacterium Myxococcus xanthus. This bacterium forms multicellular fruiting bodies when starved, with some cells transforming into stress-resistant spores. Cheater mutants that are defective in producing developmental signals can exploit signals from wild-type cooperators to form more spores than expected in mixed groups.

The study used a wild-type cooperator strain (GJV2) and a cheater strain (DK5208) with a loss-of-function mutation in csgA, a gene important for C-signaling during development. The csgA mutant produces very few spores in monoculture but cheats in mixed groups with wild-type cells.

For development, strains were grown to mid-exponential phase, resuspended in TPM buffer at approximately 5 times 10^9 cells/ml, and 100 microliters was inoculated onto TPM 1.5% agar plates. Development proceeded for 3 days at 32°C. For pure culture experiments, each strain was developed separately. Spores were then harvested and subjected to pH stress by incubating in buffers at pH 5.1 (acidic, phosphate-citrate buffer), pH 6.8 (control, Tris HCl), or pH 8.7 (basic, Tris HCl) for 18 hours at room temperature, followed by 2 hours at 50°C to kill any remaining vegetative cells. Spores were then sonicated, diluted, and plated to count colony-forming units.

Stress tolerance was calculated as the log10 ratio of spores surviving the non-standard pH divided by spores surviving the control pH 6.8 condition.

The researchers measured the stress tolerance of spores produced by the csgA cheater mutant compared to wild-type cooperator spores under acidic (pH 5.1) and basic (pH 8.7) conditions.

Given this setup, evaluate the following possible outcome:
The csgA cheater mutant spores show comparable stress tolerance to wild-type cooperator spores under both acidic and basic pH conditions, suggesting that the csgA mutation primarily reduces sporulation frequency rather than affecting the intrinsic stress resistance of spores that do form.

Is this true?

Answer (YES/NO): NO